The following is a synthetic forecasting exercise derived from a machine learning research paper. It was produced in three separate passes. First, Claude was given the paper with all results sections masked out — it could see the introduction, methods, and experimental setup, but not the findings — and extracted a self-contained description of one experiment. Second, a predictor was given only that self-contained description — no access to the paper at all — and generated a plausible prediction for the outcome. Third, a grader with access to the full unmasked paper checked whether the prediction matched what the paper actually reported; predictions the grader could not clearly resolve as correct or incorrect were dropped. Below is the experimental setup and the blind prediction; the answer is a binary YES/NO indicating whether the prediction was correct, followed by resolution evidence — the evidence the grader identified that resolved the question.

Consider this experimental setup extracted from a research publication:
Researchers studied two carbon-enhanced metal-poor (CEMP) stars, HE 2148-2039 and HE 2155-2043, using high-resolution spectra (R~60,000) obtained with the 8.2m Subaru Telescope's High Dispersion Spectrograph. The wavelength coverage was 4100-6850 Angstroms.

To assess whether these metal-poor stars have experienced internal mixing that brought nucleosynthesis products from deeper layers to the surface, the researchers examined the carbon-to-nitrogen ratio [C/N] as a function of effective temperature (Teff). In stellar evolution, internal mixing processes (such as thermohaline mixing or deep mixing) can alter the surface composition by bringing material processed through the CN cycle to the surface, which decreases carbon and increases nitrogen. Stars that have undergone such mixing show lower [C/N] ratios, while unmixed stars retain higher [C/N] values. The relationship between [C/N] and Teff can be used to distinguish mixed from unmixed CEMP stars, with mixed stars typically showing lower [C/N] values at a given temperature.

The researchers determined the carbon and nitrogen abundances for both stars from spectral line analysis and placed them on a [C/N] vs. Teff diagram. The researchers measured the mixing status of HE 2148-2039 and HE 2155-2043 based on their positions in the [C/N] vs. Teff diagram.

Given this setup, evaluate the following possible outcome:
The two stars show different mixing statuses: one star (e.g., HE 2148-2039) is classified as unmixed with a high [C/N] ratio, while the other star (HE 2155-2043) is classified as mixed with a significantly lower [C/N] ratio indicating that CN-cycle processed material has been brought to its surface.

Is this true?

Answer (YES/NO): NO